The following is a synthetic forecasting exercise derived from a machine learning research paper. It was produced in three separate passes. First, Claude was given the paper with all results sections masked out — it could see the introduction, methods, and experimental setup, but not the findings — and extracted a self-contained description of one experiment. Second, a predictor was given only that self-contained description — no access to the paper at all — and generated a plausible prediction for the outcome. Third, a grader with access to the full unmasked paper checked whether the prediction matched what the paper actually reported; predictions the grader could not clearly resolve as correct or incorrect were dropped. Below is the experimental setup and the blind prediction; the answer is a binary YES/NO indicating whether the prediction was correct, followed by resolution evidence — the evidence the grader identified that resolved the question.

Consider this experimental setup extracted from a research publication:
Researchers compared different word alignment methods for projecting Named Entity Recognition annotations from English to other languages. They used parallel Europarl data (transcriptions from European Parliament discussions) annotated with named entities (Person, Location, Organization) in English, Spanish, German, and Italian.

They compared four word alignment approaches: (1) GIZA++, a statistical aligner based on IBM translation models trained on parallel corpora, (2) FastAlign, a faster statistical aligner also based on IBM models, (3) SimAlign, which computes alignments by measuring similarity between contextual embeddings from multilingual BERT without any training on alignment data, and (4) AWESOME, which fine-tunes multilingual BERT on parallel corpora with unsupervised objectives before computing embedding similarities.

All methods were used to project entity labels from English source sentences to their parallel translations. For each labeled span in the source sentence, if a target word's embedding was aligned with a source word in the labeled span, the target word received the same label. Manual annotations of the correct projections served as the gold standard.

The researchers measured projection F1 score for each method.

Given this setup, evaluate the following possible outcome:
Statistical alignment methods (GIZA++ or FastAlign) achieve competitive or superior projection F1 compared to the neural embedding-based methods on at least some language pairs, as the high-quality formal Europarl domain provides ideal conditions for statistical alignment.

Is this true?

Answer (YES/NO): NO